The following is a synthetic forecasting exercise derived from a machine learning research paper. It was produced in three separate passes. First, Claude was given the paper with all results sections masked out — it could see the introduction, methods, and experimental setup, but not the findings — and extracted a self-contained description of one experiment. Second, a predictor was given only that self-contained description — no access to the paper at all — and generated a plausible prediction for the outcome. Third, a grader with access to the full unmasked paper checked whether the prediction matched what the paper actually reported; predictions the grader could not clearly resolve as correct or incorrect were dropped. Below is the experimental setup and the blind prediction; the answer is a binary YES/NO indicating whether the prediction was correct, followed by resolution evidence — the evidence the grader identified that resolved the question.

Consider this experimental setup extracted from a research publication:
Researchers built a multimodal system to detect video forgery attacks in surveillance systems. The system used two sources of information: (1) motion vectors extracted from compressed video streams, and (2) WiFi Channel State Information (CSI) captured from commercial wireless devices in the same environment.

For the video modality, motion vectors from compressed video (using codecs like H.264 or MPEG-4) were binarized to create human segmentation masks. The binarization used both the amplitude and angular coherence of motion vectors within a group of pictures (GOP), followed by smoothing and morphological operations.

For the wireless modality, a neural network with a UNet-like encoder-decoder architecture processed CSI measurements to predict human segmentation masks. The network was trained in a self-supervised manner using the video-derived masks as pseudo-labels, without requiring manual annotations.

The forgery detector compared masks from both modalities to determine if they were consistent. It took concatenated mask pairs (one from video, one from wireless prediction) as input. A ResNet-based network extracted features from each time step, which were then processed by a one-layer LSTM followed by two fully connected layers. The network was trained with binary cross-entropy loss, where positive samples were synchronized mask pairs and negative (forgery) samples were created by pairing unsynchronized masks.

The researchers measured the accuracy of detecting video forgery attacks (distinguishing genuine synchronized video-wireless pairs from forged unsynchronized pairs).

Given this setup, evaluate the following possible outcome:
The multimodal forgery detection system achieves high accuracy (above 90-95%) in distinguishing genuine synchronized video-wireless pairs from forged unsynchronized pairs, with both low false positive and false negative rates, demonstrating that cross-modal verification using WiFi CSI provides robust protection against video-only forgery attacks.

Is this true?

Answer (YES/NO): YES